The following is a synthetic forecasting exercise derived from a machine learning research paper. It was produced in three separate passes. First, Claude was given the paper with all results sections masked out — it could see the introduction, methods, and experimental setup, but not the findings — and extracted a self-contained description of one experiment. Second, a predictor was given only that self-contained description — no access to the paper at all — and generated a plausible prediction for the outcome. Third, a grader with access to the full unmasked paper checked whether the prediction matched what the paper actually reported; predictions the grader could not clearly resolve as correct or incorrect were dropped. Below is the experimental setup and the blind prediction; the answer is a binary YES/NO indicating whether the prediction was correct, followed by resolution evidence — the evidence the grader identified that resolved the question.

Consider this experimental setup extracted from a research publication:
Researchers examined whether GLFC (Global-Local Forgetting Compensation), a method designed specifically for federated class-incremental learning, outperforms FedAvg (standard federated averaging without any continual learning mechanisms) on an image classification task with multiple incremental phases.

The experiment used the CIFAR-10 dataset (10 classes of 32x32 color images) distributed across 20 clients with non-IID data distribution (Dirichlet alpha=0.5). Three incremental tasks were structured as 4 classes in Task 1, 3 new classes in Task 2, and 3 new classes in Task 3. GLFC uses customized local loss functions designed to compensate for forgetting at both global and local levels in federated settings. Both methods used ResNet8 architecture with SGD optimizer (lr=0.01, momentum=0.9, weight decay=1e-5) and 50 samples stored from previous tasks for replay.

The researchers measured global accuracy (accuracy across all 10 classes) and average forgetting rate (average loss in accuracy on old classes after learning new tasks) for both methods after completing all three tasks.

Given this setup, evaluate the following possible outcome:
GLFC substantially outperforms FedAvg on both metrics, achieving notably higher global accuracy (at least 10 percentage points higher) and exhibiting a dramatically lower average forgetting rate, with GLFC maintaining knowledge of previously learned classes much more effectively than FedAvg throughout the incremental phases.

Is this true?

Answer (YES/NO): NO